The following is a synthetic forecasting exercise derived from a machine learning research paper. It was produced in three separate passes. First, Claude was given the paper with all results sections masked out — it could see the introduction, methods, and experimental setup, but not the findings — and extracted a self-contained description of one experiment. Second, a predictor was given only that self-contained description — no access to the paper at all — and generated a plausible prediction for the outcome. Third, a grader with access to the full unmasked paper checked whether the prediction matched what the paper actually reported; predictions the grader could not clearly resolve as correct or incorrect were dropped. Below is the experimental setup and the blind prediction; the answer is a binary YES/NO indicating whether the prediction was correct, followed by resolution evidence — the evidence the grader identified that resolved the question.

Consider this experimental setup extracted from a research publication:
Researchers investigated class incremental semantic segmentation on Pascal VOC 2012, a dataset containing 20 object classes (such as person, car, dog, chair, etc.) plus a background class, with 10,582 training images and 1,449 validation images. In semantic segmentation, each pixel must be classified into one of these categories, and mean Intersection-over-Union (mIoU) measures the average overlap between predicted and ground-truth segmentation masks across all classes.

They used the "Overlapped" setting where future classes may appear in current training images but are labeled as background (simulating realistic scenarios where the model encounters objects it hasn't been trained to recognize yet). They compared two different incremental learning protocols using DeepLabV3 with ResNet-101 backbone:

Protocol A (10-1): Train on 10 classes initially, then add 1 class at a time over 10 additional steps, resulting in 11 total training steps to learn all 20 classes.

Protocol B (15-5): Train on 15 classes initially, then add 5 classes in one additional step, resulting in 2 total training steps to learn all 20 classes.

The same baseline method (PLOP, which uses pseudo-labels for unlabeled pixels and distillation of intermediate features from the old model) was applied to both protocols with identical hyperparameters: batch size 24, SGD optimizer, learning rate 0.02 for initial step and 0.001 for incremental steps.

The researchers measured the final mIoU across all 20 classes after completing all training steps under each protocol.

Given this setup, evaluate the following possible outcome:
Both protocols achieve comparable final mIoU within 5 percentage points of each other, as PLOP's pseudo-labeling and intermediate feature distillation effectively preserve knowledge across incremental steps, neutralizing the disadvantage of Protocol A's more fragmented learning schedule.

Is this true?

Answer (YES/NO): NO